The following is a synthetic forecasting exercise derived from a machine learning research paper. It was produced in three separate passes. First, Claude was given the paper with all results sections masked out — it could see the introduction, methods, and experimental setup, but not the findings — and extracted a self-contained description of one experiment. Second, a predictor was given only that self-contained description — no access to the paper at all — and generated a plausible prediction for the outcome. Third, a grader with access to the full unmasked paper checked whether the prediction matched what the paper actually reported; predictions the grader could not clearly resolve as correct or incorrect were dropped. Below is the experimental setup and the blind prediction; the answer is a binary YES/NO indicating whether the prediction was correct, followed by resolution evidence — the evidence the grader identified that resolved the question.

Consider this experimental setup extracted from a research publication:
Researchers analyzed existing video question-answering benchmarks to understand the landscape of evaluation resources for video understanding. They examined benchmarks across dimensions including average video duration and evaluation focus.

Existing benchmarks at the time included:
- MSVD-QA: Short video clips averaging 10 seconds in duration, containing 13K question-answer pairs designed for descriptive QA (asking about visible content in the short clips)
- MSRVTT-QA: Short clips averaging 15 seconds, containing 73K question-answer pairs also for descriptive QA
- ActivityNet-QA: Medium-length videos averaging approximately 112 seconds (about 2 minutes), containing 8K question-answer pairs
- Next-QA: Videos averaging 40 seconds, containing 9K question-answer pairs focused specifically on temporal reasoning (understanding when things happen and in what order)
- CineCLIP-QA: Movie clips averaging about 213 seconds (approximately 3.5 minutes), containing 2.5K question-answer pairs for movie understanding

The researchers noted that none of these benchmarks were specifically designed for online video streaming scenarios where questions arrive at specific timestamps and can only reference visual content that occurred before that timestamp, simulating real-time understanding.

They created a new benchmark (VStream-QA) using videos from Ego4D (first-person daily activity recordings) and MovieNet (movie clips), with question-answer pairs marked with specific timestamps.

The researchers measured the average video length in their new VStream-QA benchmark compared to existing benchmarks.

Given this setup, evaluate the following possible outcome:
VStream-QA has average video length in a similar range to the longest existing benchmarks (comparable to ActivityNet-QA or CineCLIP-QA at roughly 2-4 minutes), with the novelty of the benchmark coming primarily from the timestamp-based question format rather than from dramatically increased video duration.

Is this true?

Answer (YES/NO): NO